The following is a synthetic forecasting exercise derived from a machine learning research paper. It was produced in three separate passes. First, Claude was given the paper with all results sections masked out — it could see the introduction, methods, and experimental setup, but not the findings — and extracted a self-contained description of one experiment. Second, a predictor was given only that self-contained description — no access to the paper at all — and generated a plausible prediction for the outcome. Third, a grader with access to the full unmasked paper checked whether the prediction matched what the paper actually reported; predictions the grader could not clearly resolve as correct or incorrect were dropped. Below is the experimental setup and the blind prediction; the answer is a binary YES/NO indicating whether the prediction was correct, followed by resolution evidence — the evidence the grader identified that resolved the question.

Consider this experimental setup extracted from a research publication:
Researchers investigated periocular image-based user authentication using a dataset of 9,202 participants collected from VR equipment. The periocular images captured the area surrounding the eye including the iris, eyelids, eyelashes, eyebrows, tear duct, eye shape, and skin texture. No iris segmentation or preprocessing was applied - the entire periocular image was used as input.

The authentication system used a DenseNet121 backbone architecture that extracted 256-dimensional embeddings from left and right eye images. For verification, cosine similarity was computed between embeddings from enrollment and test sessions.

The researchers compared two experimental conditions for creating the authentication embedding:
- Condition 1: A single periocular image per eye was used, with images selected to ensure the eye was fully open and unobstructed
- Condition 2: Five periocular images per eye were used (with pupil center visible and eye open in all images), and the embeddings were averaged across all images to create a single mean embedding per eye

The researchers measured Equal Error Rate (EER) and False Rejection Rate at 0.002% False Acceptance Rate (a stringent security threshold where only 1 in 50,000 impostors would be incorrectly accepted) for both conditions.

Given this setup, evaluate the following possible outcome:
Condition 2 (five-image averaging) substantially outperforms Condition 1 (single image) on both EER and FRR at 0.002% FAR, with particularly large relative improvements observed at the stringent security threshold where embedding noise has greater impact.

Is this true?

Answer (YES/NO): NO